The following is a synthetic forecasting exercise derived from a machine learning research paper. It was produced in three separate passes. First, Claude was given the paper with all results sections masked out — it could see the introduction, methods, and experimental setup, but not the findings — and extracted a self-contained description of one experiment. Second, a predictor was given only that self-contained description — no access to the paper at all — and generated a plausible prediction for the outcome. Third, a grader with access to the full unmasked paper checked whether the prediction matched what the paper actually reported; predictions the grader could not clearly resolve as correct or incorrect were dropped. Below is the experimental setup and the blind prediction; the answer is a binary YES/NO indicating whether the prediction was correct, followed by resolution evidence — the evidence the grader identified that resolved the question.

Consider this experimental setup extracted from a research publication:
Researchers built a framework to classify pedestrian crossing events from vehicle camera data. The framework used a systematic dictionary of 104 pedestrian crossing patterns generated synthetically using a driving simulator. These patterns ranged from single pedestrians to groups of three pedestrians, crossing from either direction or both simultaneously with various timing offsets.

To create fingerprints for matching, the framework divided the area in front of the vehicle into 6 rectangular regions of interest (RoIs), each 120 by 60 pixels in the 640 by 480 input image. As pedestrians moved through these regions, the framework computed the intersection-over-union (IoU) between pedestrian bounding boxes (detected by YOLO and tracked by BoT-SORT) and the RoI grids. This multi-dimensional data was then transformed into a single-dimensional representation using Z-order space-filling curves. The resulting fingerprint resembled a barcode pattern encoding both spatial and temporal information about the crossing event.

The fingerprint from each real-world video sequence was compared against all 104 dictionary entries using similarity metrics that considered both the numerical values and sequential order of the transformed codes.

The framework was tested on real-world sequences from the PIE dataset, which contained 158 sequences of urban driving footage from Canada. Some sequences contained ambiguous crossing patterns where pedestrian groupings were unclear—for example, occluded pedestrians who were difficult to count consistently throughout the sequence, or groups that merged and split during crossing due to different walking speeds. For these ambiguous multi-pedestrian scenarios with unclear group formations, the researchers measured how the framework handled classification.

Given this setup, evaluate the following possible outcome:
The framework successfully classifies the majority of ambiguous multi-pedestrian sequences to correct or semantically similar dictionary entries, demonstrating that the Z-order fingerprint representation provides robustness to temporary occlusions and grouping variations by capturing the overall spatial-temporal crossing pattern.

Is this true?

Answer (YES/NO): NO